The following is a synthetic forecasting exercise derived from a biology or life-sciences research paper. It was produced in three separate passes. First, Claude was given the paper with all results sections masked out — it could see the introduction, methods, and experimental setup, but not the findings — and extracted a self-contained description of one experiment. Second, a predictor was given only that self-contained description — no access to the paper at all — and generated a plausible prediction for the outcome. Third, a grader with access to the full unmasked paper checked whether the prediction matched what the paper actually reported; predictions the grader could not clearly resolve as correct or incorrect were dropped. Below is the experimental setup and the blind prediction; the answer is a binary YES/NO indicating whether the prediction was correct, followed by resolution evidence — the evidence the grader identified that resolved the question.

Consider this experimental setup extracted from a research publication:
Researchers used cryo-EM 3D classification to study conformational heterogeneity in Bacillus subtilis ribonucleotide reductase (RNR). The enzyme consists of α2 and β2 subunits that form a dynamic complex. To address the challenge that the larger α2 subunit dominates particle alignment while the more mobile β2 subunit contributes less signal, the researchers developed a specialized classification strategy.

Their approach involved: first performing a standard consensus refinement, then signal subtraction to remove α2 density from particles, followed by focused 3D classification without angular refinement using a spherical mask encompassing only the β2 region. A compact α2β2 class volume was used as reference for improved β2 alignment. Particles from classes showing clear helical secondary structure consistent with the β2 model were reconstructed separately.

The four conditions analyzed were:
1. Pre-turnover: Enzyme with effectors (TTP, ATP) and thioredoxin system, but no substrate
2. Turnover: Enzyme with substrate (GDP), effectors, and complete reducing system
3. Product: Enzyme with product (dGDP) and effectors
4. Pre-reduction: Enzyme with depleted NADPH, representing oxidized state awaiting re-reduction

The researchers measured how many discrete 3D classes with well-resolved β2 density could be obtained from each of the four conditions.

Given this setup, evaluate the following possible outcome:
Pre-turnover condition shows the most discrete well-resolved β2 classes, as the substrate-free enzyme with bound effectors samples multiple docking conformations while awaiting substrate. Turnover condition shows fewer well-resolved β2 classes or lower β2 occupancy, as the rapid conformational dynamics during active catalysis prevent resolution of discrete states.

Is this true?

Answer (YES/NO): NO